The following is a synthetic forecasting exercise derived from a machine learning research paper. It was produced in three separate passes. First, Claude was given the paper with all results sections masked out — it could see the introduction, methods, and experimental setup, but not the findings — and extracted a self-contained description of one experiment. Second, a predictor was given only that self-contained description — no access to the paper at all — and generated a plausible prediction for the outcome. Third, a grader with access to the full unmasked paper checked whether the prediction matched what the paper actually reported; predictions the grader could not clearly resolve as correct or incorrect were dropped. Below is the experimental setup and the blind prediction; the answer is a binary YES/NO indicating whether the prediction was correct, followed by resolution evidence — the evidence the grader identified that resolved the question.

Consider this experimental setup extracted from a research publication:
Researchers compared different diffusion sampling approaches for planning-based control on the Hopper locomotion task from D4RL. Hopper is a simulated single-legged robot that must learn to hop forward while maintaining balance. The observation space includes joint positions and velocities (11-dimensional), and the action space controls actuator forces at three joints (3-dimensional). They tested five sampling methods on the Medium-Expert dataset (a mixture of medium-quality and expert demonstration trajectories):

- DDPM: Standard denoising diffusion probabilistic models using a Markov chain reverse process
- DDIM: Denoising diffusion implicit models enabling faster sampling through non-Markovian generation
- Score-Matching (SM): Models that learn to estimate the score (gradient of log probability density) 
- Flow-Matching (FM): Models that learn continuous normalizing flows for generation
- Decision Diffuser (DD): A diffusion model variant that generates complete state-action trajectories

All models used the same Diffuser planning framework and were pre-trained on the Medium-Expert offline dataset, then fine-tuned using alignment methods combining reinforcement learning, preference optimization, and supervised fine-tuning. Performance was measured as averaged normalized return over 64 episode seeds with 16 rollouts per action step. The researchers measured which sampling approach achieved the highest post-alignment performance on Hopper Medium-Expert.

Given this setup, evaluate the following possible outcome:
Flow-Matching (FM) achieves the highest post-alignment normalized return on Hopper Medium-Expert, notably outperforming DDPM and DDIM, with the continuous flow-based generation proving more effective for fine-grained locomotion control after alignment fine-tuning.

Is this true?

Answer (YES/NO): YES